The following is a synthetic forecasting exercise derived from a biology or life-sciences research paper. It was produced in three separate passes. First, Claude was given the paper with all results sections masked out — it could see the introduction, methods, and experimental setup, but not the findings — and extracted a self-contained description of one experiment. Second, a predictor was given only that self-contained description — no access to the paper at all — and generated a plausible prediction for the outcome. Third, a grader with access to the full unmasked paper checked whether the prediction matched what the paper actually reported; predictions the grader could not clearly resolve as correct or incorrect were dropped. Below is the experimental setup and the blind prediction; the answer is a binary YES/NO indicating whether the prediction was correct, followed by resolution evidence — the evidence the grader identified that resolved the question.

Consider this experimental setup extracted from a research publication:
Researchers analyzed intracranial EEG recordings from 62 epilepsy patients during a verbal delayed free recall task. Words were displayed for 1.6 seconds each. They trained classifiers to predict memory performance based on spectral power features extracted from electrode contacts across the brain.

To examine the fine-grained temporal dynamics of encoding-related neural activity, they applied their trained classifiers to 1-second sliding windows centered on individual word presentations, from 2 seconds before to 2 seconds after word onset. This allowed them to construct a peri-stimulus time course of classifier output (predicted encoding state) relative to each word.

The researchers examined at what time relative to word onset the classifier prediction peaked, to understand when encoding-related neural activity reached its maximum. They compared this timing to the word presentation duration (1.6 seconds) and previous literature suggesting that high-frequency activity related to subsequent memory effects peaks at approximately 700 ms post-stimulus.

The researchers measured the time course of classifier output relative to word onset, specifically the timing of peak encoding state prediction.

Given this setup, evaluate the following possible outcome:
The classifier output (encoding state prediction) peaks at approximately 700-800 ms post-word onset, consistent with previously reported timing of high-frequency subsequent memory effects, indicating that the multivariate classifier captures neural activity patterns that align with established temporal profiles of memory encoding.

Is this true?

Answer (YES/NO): YES